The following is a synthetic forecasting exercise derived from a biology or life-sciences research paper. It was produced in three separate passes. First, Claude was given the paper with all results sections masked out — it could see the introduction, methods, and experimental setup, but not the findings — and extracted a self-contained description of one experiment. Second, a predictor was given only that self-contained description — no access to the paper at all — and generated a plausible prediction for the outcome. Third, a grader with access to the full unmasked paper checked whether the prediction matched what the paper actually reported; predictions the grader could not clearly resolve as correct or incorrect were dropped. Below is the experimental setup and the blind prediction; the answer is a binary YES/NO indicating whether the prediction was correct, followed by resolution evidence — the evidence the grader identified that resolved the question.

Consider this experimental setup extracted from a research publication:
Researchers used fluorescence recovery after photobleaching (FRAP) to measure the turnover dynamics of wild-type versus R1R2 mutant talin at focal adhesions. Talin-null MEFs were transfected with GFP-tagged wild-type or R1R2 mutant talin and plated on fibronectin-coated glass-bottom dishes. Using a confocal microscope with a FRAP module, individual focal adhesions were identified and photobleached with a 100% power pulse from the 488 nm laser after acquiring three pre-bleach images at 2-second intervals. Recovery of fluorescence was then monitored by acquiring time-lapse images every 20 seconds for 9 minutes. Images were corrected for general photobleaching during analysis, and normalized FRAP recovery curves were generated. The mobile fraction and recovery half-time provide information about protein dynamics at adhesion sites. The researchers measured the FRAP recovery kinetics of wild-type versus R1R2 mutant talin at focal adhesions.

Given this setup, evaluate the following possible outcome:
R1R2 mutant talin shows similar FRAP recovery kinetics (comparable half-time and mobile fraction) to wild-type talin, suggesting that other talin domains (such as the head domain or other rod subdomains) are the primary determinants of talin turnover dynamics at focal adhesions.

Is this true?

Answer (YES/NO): YES